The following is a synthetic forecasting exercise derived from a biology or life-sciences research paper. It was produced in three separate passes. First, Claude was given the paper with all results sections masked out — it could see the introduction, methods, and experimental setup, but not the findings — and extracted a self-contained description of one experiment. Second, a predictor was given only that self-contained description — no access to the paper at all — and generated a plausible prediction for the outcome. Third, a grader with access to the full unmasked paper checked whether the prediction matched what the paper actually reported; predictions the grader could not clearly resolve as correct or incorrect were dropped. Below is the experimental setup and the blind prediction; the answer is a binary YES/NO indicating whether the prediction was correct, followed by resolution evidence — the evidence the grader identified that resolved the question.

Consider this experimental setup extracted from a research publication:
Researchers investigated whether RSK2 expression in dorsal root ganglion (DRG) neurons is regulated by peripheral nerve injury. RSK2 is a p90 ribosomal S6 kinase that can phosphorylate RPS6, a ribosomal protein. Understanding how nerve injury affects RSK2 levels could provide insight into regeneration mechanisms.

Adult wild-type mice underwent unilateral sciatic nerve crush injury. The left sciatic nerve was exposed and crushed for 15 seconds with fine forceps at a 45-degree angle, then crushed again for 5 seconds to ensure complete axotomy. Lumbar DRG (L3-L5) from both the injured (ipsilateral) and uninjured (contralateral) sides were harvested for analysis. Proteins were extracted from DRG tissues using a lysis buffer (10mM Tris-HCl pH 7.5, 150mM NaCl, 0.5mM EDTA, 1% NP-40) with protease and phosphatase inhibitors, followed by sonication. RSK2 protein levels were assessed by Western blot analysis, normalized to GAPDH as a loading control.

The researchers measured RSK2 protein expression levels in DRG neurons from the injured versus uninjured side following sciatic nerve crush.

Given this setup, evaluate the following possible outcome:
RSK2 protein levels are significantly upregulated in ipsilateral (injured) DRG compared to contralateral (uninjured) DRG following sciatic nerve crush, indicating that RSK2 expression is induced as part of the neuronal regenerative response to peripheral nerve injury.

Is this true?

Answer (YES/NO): YES